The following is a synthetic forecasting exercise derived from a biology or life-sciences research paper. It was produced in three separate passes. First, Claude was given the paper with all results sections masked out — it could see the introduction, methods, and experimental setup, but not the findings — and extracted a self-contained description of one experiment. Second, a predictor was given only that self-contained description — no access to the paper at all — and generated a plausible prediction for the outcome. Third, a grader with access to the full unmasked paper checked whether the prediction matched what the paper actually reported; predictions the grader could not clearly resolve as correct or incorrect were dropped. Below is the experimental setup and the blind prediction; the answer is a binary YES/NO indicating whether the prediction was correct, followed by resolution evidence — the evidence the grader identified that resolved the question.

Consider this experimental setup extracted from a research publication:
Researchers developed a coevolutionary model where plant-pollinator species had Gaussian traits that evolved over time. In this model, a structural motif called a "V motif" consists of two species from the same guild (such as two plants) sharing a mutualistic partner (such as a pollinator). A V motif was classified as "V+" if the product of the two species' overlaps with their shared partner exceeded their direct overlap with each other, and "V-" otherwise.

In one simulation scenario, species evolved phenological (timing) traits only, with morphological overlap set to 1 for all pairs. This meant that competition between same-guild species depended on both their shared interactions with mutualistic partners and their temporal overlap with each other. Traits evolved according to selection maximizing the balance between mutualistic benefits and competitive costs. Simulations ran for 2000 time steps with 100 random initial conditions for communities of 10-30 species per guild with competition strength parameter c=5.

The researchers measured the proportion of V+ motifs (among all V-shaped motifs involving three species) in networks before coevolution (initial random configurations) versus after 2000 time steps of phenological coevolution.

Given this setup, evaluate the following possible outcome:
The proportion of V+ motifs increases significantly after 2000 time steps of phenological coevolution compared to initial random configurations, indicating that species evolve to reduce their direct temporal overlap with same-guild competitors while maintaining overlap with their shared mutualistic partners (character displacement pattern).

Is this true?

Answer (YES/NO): YES